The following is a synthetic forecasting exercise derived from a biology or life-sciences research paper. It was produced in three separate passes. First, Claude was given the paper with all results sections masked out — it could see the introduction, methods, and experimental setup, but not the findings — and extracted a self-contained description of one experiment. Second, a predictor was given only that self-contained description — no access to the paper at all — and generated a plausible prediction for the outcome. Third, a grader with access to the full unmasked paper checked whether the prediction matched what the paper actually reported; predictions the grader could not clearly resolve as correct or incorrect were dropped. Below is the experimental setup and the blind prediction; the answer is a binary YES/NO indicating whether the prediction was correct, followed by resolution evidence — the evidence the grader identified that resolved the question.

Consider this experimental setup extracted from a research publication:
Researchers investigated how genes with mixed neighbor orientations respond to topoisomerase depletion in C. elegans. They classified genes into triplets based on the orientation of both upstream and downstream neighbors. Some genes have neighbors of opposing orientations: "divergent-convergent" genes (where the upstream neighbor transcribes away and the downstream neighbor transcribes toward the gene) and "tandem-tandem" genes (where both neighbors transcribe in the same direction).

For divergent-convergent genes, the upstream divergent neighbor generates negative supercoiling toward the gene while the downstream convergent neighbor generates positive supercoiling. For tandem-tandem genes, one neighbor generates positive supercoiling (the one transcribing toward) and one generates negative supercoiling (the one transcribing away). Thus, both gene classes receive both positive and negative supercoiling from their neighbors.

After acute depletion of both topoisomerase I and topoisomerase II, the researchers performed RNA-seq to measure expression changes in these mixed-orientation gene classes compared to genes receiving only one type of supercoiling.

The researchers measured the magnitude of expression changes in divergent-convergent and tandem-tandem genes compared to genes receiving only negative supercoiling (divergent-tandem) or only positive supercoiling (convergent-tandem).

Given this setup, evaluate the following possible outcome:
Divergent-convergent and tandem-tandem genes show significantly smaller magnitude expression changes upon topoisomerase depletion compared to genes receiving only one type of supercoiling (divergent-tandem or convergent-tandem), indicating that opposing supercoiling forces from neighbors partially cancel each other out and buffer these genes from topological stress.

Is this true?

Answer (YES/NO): YES